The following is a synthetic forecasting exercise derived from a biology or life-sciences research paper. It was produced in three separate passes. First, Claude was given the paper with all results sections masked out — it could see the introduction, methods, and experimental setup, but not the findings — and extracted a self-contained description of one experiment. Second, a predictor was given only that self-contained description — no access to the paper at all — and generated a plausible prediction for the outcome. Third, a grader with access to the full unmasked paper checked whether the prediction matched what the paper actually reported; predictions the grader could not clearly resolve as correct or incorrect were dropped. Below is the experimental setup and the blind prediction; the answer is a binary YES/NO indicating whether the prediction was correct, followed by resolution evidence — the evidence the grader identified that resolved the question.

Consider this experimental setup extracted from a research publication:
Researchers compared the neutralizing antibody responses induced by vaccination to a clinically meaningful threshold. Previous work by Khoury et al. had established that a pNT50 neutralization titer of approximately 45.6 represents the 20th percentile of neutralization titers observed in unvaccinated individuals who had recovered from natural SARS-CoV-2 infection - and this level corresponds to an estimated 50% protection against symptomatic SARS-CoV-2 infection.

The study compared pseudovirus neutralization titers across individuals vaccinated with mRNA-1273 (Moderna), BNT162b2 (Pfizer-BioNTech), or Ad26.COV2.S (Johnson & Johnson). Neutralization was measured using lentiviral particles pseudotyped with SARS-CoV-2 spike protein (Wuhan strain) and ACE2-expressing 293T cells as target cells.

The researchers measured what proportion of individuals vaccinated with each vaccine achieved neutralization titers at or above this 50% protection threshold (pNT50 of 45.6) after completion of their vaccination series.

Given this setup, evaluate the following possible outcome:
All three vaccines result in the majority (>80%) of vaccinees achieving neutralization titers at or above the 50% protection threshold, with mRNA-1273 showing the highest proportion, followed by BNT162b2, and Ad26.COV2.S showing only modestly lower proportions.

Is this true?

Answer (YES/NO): NO